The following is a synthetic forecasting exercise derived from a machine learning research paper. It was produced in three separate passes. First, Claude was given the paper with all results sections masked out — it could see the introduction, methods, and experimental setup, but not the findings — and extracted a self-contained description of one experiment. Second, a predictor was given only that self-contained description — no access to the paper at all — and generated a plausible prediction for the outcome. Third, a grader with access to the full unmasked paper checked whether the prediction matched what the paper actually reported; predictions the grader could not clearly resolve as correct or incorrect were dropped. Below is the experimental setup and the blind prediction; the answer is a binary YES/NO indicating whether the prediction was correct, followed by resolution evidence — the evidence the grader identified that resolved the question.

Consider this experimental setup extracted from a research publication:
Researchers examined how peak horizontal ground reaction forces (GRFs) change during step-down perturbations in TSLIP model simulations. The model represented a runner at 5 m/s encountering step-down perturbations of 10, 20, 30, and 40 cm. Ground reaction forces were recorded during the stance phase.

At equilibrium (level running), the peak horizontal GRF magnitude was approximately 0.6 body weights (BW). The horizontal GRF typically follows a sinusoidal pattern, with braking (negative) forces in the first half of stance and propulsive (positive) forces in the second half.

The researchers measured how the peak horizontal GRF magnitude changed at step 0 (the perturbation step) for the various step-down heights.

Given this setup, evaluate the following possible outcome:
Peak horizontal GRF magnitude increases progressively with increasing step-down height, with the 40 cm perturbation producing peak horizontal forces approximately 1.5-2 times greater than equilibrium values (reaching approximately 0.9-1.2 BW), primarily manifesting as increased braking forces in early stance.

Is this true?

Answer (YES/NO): NO